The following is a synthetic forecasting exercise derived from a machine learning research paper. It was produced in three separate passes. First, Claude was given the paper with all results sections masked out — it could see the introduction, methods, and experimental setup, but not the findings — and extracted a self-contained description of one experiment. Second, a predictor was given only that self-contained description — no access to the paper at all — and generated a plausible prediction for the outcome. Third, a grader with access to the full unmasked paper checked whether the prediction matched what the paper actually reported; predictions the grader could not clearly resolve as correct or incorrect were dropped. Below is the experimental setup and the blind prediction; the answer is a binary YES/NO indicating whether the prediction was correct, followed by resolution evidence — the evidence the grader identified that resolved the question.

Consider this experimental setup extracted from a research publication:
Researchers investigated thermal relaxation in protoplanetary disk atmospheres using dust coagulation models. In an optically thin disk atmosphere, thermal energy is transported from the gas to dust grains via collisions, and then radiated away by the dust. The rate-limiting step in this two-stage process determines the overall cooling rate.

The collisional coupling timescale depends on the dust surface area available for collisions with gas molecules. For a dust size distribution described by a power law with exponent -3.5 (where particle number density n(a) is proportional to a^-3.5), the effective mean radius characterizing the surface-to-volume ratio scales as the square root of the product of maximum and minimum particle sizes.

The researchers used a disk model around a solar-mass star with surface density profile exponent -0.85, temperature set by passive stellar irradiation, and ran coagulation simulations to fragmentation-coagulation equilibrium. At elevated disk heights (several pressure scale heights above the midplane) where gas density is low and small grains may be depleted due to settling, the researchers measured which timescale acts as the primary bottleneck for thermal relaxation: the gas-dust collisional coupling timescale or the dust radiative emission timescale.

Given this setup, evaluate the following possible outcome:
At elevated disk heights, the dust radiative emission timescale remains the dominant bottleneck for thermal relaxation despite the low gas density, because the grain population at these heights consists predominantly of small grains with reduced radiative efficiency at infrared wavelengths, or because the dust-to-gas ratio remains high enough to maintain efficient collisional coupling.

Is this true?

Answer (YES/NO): NO